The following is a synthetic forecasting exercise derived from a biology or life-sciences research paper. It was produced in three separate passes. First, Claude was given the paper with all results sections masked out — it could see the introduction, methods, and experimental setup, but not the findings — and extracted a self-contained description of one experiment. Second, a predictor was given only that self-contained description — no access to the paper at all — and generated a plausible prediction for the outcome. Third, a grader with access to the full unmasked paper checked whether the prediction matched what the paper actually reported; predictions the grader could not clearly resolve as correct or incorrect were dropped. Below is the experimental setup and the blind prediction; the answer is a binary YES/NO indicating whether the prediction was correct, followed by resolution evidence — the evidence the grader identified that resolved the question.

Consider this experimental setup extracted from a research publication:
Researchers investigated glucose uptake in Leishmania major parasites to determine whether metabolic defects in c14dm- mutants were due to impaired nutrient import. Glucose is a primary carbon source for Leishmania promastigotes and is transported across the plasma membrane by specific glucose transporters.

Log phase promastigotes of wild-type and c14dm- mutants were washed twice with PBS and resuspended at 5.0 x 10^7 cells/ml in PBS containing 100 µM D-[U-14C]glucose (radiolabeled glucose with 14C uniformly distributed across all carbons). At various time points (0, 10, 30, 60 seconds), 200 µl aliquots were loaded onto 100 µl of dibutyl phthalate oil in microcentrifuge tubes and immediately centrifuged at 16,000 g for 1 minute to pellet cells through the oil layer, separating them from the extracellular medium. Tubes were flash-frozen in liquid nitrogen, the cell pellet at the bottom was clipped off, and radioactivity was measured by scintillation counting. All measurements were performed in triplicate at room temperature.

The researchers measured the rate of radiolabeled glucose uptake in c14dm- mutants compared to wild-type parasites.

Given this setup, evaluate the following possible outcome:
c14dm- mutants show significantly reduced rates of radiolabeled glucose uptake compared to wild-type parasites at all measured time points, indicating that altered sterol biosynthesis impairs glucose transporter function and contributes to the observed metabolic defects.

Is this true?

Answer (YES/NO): NO